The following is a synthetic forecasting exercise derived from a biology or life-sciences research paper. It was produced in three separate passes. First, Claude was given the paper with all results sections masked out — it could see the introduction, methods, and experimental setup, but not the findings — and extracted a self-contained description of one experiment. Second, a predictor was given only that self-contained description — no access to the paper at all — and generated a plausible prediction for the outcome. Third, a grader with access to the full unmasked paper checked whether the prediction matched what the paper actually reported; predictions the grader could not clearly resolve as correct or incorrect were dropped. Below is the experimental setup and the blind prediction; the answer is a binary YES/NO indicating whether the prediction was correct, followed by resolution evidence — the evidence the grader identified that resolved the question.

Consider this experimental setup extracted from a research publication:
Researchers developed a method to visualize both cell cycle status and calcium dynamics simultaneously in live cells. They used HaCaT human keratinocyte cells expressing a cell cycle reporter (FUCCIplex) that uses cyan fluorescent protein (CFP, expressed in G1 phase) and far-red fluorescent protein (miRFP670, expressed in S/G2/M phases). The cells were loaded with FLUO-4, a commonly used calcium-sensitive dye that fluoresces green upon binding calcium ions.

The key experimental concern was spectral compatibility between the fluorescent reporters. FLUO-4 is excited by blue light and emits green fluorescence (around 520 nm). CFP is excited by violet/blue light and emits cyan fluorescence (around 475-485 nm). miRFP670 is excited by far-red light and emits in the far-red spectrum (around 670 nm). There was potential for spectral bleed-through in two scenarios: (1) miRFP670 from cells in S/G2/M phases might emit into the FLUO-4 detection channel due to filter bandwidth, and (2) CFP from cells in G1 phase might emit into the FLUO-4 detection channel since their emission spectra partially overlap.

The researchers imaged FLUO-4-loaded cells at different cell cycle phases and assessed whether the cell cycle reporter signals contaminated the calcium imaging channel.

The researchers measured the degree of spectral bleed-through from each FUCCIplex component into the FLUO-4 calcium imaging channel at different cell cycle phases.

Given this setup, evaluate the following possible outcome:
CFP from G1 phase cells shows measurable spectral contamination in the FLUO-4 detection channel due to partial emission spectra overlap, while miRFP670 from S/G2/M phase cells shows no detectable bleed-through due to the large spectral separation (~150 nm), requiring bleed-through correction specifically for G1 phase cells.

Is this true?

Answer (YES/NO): YES